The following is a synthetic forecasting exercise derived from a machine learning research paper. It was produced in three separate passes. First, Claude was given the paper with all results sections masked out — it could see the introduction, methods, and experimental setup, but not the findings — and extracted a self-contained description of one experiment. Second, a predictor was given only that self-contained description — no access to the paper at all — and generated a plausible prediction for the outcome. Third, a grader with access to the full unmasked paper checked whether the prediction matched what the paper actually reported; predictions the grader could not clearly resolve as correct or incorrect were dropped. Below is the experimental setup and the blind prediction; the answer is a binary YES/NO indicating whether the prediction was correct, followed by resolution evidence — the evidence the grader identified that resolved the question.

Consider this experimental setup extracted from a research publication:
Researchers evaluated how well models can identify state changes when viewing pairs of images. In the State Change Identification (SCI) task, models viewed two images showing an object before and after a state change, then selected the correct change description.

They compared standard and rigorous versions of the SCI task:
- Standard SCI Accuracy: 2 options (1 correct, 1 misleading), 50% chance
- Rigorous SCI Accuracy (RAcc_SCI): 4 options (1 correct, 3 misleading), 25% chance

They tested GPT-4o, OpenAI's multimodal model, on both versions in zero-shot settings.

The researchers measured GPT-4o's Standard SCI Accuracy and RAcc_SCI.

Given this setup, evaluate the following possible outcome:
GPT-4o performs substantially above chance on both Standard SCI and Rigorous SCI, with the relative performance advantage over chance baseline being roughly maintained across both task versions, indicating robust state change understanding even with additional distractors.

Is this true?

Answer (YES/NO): NO